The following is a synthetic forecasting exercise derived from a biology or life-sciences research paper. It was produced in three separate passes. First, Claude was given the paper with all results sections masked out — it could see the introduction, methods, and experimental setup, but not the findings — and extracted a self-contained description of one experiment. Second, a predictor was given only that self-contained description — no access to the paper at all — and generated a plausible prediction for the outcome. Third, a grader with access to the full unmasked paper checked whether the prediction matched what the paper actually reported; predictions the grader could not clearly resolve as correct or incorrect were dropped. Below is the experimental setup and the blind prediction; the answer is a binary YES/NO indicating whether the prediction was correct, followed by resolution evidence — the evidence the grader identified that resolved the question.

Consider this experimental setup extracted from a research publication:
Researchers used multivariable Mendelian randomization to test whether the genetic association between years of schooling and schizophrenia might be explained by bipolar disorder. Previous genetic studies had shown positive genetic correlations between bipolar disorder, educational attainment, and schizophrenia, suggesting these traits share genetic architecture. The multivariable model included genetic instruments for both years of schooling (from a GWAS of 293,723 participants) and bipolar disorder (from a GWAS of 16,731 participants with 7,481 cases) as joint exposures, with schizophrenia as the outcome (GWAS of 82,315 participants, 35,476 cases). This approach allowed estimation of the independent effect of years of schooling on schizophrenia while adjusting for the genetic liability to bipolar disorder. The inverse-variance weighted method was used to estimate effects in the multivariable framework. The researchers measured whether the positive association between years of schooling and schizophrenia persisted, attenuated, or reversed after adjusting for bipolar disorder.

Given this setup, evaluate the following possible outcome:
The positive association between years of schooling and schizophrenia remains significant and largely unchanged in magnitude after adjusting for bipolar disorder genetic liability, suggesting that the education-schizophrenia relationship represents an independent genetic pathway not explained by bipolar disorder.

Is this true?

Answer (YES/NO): NO